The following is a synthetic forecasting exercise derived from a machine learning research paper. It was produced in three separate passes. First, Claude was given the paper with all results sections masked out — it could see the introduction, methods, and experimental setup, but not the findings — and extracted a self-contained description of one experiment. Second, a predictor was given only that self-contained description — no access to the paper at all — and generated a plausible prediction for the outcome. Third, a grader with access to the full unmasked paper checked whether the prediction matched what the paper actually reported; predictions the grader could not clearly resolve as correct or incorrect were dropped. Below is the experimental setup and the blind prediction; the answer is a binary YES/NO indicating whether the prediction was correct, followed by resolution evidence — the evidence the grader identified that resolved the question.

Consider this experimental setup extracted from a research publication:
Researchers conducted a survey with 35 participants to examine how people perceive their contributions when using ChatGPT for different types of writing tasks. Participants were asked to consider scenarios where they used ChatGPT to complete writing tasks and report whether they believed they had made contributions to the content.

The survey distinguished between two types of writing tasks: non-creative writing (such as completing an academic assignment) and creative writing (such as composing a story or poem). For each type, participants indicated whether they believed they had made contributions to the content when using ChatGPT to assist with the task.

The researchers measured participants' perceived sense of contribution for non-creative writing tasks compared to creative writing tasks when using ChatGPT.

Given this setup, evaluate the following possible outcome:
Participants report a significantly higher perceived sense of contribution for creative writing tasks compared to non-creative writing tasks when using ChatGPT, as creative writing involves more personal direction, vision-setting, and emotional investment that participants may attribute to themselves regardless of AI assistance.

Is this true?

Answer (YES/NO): NO